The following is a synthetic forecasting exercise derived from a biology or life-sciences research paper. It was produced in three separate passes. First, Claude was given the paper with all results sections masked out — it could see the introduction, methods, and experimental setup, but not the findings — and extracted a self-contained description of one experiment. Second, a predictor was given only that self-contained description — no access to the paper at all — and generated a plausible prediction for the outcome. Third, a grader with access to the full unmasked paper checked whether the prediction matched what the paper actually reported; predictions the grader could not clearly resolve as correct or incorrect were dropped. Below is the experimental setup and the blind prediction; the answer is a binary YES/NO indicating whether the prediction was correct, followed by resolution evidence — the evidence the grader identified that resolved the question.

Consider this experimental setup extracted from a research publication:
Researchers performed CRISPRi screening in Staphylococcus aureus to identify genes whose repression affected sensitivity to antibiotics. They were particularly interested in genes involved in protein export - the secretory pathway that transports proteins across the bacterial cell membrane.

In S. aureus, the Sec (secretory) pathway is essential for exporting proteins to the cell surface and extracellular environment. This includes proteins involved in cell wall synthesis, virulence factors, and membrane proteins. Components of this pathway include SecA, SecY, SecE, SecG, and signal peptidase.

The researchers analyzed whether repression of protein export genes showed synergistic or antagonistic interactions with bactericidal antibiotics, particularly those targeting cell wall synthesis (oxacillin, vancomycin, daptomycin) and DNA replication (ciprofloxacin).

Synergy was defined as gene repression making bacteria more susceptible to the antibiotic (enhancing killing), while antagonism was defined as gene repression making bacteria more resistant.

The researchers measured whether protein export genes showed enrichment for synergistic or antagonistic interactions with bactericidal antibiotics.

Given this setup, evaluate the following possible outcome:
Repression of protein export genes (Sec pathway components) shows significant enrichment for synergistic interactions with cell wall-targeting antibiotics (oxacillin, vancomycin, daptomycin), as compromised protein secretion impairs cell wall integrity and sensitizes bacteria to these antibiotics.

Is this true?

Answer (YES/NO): YES